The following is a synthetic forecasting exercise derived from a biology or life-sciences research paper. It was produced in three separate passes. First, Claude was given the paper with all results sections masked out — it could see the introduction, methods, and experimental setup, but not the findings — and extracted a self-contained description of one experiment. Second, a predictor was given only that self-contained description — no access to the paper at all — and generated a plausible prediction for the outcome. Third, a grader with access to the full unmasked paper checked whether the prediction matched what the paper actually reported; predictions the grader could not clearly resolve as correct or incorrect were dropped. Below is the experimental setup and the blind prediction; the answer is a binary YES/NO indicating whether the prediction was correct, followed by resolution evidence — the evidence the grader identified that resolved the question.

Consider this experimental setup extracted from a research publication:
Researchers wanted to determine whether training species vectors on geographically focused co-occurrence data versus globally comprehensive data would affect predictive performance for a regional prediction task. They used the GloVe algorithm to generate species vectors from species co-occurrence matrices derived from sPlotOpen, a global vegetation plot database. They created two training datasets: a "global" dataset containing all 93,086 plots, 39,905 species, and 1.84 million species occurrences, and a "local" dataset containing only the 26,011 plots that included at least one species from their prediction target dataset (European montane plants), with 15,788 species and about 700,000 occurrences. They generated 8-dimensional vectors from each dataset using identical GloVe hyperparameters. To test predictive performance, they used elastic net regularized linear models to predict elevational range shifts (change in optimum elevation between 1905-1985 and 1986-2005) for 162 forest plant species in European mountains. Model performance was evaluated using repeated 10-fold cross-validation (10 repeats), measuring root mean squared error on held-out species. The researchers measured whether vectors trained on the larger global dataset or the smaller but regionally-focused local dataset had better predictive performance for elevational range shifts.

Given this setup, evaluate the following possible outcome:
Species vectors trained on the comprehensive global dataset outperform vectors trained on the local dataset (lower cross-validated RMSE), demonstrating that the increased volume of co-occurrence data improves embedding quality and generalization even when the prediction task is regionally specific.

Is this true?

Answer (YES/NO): NO